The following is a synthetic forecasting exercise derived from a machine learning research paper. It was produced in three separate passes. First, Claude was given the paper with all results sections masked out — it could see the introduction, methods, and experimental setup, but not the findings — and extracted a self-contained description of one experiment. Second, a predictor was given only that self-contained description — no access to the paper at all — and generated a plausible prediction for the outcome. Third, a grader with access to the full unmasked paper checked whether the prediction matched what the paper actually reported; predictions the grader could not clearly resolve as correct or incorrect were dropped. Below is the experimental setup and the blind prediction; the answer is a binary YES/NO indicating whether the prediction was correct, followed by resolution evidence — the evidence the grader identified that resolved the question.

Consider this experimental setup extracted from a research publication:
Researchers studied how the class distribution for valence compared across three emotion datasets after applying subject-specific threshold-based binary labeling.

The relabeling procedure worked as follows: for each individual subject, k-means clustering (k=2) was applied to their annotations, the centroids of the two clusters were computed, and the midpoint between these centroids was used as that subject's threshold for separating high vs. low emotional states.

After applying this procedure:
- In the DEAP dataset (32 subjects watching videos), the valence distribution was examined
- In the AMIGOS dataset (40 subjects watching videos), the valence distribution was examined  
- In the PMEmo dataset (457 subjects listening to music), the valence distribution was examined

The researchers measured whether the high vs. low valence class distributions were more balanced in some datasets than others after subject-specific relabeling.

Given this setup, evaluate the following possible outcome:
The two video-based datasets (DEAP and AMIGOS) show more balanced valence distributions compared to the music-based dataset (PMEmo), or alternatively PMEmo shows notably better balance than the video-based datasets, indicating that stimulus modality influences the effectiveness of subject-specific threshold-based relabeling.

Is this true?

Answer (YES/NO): NO